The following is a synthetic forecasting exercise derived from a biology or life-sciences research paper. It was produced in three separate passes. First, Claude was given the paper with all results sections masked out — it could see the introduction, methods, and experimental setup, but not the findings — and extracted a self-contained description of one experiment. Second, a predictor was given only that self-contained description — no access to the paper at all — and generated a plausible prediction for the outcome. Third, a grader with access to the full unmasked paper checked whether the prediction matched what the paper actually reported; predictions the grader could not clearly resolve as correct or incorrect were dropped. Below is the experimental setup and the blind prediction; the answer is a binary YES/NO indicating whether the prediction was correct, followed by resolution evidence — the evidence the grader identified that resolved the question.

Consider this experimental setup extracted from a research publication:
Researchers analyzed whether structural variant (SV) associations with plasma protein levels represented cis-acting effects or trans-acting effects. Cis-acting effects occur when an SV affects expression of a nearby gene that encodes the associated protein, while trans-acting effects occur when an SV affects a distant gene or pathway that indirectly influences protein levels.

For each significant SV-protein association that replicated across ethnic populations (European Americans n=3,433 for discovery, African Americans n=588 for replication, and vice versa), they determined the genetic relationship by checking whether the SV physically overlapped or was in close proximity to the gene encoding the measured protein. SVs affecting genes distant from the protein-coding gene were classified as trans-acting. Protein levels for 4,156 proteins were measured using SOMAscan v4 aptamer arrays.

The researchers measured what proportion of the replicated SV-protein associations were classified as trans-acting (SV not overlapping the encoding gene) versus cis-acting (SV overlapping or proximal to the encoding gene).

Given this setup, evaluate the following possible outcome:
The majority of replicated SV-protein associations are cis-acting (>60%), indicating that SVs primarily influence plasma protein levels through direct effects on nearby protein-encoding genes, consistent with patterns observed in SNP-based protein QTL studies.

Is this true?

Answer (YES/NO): NO